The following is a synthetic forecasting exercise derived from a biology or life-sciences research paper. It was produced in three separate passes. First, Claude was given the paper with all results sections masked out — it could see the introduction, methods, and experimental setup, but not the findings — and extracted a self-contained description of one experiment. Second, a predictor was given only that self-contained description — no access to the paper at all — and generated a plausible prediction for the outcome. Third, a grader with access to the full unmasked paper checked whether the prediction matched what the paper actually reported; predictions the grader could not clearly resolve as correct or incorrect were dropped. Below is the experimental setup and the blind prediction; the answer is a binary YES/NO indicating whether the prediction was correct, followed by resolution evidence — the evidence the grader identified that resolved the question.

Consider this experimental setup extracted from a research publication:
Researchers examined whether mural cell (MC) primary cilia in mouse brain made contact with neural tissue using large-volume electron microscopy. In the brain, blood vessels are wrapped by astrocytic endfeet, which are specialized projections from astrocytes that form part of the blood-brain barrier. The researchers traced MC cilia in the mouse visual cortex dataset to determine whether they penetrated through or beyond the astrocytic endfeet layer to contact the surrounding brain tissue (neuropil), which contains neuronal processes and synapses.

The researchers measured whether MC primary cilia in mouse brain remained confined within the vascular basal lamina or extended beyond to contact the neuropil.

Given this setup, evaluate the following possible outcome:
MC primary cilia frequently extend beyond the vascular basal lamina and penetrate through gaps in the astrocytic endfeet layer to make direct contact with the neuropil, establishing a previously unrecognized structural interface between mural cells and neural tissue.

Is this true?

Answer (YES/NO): NO